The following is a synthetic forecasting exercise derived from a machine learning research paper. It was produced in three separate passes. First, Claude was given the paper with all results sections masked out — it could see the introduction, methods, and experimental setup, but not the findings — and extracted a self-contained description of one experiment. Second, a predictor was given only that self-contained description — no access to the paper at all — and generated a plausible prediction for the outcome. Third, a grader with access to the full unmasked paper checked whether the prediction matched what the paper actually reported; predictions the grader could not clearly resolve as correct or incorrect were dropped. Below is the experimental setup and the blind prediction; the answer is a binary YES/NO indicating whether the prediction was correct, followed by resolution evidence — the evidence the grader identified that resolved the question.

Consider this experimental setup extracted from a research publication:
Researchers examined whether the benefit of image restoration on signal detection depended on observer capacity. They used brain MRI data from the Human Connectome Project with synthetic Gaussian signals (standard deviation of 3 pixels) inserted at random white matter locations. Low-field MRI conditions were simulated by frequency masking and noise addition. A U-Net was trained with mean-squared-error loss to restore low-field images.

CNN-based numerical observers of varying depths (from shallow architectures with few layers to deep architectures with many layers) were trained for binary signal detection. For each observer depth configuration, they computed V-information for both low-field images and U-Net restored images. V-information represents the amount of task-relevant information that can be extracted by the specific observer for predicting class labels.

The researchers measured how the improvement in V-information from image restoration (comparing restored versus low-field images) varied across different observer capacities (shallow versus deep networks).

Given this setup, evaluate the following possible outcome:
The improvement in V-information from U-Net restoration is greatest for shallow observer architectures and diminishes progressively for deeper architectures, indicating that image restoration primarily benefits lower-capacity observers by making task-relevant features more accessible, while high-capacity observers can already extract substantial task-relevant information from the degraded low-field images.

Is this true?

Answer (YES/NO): NO